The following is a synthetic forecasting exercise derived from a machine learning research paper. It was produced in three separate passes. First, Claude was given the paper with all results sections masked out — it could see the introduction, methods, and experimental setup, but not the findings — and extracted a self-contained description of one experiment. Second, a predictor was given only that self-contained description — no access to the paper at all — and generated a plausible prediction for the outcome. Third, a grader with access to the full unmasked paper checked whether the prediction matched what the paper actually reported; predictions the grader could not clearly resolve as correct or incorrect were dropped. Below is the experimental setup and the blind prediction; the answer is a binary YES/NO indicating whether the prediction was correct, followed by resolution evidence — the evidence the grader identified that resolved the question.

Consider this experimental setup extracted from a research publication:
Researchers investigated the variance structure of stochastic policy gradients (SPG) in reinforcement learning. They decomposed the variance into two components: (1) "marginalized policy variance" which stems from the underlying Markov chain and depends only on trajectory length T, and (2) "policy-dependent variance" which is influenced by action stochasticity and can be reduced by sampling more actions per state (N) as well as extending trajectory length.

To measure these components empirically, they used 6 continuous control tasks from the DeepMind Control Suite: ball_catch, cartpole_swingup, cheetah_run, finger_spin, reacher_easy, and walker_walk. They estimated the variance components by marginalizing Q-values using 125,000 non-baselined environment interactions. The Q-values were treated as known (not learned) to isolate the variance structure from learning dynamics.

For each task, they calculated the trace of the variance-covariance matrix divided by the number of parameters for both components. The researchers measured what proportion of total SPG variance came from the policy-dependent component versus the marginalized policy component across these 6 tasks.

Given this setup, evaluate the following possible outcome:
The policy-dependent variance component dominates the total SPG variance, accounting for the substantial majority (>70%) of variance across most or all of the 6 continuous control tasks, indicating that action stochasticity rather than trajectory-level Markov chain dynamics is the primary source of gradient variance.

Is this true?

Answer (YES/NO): YES